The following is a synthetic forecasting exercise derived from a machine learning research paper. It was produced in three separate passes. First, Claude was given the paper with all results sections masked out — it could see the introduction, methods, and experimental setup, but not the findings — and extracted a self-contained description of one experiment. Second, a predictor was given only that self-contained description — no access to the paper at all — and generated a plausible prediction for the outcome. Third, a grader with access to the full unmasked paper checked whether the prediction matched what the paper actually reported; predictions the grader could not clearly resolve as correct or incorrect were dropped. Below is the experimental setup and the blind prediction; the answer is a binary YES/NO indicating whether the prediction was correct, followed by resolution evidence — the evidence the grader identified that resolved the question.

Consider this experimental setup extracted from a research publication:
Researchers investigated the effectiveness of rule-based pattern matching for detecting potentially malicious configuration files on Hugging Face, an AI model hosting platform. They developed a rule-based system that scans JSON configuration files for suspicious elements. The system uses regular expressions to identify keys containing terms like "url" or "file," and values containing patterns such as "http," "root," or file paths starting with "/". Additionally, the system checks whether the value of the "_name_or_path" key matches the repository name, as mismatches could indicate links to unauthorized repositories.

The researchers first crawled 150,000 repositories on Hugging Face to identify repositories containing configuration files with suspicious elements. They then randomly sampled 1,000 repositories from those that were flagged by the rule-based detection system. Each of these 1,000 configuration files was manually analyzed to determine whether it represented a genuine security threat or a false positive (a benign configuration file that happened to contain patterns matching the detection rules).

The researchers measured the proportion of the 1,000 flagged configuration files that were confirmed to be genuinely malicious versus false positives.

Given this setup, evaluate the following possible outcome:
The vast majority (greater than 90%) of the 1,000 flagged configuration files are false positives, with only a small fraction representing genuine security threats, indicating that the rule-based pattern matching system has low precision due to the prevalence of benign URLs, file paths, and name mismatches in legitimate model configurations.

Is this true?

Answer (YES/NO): YES